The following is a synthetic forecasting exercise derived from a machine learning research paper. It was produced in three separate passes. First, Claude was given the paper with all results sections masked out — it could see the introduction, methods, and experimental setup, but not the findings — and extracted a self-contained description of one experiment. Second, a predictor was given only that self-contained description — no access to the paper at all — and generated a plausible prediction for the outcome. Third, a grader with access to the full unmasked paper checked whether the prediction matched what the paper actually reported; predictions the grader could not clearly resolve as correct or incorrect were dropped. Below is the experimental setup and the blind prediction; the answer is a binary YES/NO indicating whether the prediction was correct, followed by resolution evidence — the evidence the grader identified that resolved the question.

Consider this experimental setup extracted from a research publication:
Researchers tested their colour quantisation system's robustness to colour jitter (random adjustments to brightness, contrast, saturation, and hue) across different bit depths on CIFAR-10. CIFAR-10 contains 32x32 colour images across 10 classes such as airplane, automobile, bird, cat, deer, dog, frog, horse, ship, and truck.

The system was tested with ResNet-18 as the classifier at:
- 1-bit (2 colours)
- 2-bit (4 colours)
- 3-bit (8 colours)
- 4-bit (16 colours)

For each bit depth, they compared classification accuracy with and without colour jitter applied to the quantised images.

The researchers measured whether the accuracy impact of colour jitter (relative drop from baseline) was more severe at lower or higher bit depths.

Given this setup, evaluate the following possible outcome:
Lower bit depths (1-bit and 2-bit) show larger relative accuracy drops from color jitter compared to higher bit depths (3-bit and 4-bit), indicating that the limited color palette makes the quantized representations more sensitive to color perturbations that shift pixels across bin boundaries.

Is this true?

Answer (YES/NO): YES